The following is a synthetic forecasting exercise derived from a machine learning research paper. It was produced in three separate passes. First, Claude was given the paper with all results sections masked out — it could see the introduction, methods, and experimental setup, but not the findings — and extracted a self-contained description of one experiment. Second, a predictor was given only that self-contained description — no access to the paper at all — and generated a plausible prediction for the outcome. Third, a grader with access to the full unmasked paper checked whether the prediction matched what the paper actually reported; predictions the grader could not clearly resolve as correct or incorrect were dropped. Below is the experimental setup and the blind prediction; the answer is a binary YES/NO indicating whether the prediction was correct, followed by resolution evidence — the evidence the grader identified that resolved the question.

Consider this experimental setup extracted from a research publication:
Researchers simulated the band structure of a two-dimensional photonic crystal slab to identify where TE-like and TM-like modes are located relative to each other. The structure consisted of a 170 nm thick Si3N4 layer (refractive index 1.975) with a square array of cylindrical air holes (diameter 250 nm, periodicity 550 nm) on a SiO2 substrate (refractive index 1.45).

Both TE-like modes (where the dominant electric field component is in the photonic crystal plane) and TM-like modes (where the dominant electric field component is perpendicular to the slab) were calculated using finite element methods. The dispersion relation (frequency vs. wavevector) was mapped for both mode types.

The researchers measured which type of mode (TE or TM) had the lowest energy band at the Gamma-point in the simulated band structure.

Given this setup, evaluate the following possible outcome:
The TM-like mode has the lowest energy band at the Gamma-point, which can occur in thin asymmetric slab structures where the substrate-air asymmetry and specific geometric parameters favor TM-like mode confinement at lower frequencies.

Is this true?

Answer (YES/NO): NO